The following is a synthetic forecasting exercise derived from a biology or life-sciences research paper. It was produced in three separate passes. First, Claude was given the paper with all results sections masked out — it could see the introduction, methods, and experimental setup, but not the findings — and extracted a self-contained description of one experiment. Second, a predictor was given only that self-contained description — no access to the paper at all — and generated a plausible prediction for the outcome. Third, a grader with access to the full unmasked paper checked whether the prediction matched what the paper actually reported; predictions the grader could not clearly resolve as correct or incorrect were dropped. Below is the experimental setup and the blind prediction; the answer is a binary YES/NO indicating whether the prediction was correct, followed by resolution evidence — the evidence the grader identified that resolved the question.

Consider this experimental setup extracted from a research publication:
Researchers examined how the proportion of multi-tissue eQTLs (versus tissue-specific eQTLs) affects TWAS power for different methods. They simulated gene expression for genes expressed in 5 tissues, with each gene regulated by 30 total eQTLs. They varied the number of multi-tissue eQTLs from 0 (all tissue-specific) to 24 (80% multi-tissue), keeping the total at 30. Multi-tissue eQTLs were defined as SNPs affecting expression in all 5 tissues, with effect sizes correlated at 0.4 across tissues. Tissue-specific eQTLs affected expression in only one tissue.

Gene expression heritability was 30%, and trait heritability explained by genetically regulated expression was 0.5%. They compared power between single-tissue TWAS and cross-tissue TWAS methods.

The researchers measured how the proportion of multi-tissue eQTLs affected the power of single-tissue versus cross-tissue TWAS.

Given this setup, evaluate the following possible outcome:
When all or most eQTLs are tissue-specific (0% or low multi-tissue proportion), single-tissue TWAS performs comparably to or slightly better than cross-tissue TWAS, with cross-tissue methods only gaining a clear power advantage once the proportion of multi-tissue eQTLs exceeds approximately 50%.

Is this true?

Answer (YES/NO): NO